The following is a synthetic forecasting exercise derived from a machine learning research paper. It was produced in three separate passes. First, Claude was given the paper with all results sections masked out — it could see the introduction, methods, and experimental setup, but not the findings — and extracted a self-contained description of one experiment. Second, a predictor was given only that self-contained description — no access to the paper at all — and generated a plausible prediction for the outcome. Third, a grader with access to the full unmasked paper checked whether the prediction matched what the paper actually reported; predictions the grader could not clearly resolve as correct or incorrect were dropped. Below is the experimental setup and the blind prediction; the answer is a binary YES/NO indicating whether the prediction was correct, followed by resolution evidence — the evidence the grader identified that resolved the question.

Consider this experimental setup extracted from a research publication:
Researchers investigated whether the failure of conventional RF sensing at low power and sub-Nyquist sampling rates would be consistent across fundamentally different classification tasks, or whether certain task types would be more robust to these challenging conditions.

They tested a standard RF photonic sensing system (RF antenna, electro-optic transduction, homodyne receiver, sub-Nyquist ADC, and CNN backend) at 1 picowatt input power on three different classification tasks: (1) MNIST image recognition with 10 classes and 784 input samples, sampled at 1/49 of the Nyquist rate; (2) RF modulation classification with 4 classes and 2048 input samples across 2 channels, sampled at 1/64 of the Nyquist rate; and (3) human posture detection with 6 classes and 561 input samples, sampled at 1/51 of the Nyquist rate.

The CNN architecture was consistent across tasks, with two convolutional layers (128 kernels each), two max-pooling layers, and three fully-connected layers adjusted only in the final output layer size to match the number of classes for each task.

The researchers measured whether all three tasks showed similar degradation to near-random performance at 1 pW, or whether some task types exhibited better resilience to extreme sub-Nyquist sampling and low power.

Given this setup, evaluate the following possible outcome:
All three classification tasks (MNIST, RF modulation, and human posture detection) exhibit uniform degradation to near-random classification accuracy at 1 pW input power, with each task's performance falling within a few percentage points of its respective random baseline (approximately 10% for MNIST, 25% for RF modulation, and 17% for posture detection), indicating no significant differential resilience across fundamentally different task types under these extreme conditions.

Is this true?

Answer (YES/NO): YES